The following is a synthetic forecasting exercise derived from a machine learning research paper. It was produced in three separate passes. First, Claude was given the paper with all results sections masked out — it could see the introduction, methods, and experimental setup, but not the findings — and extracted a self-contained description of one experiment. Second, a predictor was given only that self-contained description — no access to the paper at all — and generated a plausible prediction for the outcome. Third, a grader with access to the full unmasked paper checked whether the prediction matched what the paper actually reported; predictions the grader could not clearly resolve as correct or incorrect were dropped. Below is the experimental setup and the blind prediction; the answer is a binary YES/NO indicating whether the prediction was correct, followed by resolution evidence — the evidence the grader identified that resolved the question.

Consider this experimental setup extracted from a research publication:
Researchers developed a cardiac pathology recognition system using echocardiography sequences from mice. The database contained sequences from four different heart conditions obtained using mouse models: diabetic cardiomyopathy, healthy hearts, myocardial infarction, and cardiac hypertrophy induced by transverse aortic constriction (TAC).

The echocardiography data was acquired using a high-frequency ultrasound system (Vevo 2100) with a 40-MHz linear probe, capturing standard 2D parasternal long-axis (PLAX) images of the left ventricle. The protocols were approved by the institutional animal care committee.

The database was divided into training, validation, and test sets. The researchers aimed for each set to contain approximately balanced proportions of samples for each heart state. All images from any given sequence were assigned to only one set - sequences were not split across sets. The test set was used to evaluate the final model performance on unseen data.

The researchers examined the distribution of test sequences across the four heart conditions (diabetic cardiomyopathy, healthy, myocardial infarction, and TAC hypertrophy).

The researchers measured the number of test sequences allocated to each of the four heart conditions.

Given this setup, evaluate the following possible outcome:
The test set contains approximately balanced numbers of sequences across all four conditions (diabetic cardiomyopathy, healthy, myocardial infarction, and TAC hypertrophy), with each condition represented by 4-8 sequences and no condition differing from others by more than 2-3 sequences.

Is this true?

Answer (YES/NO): YES